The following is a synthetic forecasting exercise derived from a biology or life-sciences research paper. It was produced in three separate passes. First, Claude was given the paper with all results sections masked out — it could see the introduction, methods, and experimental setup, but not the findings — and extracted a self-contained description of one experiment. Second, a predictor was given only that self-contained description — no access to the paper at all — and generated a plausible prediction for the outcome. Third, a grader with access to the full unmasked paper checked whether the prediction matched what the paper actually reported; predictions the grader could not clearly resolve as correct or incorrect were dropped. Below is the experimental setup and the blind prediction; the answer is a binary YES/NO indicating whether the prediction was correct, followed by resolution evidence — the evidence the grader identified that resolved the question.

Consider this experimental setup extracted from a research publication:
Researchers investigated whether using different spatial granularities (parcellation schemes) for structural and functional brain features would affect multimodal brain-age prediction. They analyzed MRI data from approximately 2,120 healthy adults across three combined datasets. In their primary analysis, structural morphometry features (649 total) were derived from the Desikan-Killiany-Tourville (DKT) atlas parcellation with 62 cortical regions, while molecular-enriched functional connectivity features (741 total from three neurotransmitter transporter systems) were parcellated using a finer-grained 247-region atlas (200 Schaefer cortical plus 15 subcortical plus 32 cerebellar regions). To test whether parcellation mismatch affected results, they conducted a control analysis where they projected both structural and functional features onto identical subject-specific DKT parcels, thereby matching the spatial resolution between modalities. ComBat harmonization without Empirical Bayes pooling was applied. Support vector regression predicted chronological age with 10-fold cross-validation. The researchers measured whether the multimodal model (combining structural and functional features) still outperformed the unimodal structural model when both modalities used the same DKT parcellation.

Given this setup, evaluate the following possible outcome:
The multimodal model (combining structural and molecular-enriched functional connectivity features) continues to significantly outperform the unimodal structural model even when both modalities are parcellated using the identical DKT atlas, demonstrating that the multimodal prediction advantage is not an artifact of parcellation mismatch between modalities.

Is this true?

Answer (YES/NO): NO